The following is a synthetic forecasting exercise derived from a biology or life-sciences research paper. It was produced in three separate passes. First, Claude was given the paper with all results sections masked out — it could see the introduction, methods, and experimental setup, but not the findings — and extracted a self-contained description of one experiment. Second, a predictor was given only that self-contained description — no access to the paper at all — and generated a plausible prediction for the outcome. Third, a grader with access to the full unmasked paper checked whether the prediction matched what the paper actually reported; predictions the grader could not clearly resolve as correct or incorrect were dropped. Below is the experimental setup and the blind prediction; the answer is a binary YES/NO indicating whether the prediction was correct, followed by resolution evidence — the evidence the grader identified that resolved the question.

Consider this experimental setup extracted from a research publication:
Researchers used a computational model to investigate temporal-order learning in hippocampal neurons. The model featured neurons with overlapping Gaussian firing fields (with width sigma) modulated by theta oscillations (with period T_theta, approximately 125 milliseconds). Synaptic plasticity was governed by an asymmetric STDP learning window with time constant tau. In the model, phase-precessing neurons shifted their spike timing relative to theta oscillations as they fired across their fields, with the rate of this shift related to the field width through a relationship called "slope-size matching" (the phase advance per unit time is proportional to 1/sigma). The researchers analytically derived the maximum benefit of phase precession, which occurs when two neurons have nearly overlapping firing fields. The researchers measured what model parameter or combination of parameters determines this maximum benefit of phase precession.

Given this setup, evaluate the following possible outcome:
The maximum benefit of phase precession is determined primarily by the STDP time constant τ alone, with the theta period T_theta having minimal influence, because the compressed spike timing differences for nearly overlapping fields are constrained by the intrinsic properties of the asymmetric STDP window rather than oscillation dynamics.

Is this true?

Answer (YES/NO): NO